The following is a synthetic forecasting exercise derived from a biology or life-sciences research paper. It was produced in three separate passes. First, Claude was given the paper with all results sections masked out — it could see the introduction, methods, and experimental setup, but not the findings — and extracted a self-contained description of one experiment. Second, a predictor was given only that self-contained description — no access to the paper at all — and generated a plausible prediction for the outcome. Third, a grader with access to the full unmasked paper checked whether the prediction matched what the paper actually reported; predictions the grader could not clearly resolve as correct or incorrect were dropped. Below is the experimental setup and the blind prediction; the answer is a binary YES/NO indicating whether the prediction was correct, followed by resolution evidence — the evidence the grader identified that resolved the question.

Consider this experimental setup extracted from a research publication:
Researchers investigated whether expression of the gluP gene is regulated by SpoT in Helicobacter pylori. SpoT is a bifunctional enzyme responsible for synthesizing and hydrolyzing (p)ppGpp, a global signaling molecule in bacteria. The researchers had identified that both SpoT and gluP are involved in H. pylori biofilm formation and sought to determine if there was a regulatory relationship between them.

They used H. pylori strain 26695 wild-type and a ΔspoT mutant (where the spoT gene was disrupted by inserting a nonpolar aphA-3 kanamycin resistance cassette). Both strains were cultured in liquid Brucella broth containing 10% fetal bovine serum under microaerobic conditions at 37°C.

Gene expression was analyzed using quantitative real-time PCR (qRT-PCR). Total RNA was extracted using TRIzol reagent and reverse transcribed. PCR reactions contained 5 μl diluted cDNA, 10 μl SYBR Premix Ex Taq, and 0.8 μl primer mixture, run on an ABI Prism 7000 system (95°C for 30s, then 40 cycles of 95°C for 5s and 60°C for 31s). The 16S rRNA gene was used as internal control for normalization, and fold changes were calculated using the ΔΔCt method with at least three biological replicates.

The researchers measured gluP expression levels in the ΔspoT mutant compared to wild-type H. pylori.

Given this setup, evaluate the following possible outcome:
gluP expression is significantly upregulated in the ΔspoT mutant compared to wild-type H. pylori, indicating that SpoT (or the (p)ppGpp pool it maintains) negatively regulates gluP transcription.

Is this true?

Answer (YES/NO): NO